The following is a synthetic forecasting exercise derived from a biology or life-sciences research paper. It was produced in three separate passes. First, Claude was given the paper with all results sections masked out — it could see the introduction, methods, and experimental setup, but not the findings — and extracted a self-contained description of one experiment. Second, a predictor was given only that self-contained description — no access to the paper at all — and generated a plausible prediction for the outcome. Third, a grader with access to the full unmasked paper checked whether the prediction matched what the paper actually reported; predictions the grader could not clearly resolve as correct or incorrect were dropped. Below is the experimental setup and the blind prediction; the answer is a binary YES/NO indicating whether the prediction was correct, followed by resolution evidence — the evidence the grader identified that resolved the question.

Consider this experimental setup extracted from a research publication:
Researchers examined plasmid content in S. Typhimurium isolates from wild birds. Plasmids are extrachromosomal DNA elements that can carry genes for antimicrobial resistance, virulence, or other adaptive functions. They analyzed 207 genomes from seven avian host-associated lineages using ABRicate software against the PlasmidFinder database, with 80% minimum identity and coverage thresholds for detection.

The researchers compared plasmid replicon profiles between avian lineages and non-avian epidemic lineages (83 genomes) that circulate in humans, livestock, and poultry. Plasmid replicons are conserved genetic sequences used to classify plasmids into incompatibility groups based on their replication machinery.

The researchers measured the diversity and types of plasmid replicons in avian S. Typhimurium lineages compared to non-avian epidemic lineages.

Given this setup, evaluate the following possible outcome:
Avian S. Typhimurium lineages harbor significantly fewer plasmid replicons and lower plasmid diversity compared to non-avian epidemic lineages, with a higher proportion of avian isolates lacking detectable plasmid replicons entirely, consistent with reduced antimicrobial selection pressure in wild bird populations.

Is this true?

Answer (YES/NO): NO